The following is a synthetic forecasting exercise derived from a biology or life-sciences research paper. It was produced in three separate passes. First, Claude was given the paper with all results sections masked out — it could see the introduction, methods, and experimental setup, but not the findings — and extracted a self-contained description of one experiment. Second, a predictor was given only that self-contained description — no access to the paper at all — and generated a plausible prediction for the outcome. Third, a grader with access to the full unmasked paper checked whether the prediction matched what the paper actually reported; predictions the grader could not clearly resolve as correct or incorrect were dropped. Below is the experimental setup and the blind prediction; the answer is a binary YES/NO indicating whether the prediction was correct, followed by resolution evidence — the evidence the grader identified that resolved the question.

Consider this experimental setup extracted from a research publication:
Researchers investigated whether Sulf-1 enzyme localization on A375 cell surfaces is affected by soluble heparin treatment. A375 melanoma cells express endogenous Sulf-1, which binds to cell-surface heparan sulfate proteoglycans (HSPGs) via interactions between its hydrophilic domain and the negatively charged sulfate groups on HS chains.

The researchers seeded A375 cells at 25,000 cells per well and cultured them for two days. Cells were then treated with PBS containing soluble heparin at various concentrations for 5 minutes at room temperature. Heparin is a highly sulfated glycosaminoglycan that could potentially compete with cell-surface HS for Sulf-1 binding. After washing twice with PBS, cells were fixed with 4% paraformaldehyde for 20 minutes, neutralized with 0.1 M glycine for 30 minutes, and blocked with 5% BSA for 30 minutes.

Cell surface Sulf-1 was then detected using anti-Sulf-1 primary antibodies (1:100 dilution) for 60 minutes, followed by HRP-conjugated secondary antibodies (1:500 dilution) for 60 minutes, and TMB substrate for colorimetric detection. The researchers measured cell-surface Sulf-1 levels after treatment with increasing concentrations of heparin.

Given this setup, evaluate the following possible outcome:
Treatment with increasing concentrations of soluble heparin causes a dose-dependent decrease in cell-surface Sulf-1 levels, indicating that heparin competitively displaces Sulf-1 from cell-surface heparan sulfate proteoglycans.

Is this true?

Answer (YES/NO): YES